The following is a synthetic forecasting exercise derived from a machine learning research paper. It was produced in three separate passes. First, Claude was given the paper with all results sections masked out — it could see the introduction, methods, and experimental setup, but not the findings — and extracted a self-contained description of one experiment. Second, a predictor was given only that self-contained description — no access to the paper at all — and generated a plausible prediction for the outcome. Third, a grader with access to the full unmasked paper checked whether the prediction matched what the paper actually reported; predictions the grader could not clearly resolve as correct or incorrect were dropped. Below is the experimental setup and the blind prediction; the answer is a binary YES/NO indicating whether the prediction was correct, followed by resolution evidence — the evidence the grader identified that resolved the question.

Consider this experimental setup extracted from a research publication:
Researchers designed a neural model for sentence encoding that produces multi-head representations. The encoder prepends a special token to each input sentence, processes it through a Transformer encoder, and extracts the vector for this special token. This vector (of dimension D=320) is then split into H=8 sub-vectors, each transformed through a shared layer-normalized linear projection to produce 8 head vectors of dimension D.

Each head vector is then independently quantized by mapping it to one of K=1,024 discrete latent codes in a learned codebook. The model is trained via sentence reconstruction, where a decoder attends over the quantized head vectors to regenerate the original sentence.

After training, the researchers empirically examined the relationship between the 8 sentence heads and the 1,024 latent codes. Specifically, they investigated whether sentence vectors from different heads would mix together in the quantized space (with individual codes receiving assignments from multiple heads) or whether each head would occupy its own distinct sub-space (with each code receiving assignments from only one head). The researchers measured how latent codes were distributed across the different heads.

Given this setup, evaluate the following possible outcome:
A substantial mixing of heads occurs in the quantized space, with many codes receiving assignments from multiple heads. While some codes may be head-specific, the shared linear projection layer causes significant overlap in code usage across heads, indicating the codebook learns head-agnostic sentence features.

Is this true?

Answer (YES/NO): NO